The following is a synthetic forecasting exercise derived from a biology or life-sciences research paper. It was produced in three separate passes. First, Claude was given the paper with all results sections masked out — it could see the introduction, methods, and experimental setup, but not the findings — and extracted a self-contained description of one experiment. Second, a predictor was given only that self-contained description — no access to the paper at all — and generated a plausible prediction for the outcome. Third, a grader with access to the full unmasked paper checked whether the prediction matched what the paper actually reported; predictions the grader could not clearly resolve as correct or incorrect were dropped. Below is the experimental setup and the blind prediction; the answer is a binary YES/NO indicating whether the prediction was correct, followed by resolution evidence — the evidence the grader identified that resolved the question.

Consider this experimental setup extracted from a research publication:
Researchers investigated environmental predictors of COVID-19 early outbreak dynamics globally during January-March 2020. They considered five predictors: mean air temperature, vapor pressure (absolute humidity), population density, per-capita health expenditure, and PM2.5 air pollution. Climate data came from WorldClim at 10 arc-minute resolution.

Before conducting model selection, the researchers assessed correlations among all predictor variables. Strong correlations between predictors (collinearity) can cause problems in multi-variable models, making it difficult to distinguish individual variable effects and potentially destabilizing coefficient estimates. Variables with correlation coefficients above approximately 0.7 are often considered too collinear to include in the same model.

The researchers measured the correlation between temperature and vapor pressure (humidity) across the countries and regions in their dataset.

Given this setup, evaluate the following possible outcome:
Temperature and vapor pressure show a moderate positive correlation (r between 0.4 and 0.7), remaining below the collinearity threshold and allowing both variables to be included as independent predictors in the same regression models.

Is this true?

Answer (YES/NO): NO